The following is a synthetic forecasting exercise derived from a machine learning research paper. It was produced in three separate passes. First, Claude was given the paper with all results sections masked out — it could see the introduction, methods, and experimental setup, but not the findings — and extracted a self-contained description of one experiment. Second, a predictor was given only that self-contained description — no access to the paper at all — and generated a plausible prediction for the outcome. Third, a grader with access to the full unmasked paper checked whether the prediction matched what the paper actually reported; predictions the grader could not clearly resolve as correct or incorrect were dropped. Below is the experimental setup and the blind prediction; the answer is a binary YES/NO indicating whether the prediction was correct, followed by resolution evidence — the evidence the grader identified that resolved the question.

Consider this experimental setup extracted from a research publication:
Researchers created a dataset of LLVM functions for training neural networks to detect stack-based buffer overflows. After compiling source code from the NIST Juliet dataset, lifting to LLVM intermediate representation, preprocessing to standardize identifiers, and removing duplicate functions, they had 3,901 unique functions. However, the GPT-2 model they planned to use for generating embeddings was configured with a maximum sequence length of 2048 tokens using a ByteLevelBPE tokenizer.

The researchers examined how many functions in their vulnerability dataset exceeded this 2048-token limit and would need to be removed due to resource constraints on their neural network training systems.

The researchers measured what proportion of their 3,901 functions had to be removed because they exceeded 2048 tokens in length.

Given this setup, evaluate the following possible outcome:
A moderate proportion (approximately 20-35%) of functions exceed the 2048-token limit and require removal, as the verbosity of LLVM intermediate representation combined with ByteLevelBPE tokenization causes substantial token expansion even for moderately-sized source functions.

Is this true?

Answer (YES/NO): NO